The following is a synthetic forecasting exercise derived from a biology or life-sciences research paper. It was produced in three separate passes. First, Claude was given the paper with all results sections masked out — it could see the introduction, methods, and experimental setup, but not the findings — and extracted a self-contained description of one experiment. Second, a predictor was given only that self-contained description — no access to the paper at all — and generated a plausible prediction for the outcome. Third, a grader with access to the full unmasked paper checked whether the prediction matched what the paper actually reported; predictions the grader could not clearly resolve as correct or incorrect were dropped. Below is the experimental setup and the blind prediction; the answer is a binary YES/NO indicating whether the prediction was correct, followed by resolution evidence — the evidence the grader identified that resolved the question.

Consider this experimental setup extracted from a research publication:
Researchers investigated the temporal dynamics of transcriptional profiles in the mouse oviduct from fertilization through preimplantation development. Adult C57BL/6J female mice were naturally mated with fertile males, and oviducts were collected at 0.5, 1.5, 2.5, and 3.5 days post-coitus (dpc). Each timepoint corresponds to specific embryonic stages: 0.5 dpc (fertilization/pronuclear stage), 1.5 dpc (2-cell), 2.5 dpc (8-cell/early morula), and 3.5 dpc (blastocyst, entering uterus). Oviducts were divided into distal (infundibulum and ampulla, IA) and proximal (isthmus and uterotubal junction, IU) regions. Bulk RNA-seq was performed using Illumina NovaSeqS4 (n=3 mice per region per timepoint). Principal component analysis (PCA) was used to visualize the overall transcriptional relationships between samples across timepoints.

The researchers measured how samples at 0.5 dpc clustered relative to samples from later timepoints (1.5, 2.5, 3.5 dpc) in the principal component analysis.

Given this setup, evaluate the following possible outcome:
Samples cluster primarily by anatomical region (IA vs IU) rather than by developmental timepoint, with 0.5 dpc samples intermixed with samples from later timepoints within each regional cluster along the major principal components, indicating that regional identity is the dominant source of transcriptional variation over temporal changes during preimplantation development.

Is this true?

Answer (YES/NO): NO